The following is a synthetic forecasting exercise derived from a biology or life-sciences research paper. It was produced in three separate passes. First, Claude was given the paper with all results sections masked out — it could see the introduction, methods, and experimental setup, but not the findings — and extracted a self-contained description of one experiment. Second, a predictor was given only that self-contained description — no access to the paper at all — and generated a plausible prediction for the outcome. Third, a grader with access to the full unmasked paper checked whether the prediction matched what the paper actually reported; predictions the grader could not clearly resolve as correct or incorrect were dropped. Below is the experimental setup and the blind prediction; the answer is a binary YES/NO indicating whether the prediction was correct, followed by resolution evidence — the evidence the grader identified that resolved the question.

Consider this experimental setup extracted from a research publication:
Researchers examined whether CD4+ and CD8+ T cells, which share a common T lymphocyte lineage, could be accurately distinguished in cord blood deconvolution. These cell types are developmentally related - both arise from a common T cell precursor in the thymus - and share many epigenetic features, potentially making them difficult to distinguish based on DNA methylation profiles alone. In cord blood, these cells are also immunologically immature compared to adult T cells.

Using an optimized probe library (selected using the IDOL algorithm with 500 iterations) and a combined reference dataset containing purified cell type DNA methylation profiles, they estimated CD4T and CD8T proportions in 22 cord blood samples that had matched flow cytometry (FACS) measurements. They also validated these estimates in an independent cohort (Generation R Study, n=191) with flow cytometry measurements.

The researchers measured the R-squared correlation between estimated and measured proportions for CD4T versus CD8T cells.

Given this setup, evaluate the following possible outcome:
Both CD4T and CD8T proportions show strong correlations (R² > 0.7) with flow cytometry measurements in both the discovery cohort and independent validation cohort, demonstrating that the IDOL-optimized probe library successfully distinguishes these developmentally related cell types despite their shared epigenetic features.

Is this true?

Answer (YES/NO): NO